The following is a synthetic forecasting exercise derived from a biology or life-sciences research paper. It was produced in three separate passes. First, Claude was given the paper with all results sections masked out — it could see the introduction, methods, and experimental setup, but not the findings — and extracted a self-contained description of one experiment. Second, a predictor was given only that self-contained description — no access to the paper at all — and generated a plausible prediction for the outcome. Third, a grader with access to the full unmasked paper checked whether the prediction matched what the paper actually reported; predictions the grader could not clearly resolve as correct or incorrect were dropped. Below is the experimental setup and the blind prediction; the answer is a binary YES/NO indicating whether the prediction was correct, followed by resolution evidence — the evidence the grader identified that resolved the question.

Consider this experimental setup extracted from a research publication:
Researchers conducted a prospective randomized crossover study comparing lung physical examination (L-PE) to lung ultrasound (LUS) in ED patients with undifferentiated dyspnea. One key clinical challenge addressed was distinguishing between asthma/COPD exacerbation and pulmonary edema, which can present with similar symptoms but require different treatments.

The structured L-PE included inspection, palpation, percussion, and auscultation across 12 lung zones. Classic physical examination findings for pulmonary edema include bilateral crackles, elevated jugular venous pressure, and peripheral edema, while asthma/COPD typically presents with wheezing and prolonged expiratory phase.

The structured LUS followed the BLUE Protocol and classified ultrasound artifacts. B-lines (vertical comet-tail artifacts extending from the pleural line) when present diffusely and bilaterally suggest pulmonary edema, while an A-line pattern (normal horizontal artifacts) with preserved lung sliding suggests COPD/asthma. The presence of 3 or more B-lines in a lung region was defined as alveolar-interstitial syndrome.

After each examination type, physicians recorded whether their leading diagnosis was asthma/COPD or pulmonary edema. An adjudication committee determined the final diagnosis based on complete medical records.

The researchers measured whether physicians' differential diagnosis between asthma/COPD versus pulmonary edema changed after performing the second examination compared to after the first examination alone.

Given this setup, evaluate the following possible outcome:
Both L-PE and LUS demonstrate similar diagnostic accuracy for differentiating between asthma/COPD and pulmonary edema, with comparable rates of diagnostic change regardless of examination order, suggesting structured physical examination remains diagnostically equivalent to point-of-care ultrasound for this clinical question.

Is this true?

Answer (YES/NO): YES